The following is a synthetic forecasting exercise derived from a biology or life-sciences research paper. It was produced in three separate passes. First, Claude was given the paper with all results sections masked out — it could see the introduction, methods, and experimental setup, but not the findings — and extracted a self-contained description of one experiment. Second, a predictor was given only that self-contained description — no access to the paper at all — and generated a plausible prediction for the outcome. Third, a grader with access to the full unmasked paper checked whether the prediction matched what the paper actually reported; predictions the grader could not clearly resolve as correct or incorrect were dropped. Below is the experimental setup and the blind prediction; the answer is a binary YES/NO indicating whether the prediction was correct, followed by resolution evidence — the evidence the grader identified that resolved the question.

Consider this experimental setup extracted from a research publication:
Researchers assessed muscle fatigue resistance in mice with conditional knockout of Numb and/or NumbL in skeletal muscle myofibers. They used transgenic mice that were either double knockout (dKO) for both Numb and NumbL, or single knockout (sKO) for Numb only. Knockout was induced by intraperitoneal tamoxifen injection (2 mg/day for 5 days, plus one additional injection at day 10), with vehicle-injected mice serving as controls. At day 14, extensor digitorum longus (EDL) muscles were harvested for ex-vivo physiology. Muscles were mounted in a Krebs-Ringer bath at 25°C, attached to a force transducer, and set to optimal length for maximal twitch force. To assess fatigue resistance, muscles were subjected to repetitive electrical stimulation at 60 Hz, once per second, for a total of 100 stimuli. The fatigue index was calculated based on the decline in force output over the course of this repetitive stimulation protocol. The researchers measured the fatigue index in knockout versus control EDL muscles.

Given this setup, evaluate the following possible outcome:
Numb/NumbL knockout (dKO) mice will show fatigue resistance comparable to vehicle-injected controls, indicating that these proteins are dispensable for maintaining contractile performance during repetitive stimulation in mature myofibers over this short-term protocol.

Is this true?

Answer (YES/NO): YES